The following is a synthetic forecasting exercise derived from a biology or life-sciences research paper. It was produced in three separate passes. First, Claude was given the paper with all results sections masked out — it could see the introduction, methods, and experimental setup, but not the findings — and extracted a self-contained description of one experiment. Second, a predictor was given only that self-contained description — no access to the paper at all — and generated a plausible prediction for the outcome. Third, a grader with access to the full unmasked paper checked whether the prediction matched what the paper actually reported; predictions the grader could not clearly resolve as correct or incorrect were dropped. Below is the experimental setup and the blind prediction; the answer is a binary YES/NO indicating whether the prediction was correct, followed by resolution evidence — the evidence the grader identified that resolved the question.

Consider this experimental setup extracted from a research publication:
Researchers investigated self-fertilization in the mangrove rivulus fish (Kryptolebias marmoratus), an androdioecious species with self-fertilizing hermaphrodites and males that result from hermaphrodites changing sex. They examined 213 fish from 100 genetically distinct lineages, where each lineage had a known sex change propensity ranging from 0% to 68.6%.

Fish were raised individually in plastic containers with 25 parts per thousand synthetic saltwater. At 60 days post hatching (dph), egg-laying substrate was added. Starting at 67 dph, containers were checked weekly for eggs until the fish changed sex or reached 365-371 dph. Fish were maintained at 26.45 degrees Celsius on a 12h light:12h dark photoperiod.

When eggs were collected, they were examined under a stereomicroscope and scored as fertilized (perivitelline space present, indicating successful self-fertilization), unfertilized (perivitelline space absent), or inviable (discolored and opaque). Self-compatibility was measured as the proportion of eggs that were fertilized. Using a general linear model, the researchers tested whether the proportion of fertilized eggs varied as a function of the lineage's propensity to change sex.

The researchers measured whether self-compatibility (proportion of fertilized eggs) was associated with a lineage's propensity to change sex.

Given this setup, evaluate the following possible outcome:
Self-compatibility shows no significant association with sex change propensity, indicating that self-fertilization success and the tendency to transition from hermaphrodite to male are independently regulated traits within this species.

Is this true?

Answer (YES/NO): NO